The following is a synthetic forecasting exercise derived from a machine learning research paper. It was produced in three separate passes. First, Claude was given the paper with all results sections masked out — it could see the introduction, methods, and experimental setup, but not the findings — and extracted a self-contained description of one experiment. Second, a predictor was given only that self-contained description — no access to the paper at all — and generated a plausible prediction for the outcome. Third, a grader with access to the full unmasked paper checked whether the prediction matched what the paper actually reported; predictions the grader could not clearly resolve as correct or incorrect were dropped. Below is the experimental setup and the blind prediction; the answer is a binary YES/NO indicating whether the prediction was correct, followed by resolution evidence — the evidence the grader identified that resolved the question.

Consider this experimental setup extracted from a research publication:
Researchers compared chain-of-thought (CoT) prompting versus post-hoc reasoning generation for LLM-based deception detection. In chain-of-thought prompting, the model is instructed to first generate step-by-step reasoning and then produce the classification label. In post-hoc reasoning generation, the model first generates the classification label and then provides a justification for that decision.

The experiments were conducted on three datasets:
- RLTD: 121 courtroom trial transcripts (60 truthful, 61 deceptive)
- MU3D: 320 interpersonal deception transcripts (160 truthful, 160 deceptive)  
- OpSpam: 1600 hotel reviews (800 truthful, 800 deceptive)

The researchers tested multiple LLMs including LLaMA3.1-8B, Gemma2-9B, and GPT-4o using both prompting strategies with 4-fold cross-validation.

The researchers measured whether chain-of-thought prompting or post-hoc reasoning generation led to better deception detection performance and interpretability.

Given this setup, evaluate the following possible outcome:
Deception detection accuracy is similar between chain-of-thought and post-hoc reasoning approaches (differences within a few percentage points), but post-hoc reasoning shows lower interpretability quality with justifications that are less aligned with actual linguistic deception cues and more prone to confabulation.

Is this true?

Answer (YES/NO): NO